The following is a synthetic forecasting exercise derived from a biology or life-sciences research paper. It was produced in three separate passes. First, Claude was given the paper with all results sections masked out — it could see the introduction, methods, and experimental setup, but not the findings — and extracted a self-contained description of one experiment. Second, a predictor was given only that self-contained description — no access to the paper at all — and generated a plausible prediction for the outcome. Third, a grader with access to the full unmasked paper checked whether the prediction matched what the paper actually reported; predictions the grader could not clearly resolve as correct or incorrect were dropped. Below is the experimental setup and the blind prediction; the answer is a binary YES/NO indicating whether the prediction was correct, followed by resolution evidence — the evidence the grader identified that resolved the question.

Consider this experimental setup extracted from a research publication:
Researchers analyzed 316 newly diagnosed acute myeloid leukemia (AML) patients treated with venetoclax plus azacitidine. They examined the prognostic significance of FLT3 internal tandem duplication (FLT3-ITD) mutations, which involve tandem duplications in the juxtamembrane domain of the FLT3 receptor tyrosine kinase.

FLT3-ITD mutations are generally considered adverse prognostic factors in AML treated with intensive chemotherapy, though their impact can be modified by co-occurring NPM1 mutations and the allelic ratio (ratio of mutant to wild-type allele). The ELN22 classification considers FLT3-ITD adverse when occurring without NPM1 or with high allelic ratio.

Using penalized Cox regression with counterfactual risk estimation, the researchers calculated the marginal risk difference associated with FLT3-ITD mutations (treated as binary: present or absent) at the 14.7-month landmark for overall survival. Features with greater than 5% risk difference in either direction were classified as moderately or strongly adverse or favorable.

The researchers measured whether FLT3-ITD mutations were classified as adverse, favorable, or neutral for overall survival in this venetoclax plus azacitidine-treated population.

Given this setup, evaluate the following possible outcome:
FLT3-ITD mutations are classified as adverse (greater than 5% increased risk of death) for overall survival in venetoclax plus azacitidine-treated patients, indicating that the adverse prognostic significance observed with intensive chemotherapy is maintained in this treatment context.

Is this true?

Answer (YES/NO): NO